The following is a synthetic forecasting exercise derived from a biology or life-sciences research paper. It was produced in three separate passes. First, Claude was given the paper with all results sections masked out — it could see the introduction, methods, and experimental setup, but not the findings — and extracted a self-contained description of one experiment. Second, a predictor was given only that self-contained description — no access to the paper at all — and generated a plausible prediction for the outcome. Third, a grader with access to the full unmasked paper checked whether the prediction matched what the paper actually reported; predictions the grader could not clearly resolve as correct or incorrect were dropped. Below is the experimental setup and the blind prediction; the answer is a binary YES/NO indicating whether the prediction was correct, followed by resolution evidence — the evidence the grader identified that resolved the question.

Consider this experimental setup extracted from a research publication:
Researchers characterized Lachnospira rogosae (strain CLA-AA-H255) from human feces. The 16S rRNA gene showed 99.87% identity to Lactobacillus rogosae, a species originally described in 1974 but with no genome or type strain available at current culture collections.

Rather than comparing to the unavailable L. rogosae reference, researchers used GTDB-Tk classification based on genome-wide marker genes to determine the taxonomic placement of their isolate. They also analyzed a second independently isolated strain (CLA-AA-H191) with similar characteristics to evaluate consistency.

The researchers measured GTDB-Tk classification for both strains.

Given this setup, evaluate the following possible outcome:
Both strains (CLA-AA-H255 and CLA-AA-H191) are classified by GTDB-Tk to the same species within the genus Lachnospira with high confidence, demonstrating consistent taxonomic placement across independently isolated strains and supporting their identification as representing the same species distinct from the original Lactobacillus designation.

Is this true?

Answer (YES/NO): YES